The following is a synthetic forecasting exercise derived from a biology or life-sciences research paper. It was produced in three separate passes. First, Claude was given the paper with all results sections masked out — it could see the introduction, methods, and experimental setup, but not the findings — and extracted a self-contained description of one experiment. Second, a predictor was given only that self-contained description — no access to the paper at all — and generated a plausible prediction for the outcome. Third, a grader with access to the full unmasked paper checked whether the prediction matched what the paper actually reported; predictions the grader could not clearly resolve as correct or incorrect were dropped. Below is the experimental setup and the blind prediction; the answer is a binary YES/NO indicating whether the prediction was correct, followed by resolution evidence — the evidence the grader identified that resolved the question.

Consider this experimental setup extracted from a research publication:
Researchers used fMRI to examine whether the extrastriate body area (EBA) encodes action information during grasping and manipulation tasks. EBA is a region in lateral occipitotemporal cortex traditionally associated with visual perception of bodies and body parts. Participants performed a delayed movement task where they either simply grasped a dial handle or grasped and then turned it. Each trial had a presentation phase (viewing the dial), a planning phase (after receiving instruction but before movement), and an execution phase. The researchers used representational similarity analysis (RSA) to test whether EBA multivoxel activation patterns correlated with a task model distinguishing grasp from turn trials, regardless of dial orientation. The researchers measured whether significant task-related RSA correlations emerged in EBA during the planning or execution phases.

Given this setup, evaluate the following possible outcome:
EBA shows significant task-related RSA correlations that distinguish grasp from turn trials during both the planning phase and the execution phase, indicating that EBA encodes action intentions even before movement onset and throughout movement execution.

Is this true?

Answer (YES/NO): YES